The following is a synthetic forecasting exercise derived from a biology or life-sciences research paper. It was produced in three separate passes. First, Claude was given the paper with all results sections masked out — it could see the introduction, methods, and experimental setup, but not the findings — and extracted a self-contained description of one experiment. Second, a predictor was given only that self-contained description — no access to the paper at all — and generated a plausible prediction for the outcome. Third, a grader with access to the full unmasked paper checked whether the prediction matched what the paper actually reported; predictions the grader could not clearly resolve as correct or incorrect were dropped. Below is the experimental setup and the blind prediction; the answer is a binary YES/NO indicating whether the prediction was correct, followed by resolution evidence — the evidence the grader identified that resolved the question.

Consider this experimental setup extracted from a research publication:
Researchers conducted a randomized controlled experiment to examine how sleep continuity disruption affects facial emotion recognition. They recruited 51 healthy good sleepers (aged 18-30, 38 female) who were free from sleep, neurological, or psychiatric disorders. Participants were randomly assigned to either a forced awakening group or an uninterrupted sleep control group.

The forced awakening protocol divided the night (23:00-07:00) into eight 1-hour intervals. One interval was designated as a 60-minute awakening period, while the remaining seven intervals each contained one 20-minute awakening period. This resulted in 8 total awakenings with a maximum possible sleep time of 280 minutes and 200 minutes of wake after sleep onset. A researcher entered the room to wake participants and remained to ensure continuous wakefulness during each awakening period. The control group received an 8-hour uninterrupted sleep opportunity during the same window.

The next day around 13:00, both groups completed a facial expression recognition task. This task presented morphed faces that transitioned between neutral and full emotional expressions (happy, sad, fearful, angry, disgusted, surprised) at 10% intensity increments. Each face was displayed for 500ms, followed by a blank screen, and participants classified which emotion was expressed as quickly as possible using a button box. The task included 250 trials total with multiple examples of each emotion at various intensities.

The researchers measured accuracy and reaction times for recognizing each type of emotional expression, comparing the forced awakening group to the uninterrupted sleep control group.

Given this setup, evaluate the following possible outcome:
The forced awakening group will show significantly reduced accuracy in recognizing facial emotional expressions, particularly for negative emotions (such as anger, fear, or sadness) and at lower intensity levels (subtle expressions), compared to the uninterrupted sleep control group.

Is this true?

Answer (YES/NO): NO